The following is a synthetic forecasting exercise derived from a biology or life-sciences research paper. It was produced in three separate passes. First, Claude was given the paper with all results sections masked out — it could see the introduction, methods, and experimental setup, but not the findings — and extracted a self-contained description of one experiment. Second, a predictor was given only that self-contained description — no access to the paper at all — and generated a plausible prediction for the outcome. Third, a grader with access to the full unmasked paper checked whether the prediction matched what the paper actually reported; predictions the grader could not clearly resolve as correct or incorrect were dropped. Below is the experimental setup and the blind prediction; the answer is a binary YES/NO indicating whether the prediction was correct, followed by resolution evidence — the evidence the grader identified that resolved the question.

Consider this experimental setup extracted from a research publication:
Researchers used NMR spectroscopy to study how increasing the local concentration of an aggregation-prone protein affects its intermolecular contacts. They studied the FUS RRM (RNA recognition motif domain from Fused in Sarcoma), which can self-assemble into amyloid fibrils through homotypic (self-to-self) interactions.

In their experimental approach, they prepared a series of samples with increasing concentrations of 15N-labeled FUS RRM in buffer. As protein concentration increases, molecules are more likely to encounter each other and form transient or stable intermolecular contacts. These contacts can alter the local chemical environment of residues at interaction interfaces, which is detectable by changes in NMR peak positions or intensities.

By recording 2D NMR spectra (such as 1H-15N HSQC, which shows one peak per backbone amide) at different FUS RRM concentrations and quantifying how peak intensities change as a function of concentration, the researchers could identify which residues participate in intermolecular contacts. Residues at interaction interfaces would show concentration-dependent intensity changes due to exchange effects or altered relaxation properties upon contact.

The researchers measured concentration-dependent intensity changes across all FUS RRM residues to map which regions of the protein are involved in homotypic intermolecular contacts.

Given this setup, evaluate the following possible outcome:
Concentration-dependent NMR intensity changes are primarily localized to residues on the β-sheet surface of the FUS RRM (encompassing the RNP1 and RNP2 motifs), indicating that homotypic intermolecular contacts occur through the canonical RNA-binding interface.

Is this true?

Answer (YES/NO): NO